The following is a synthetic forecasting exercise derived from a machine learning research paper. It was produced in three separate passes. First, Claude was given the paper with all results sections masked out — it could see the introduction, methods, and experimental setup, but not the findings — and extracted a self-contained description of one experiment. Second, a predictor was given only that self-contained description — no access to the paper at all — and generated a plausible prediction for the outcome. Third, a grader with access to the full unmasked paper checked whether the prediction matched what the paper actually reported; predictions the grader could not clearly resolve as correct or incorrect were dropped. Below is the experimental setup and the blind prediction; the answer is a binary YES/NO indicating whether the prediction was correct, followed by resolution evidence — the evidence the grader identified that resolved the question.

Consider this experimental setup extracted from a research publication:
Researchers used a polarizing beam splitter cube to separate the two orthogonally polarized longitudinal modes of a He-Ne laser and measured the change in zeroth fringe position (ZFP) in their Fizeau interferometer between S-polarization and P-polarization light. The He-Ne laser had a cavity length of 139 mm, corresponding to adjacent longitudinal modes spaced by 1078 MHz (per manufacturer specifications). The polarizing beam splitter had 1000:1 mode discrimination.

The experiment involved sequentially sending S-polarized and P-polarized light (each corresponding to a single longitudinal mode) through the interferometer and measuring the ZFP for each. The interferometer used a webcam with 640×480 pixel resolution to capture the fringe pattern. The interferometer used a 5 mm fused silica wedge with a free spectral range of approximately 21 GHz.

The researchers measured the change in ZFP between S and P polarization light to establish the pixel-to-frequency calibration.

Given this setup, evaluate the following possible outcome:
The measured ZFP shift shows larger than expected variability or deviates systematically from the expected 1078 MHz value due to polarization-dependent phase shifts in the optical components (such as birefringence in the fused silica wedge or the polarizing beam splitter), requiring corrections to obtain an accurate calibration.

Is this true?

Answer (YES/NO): NO